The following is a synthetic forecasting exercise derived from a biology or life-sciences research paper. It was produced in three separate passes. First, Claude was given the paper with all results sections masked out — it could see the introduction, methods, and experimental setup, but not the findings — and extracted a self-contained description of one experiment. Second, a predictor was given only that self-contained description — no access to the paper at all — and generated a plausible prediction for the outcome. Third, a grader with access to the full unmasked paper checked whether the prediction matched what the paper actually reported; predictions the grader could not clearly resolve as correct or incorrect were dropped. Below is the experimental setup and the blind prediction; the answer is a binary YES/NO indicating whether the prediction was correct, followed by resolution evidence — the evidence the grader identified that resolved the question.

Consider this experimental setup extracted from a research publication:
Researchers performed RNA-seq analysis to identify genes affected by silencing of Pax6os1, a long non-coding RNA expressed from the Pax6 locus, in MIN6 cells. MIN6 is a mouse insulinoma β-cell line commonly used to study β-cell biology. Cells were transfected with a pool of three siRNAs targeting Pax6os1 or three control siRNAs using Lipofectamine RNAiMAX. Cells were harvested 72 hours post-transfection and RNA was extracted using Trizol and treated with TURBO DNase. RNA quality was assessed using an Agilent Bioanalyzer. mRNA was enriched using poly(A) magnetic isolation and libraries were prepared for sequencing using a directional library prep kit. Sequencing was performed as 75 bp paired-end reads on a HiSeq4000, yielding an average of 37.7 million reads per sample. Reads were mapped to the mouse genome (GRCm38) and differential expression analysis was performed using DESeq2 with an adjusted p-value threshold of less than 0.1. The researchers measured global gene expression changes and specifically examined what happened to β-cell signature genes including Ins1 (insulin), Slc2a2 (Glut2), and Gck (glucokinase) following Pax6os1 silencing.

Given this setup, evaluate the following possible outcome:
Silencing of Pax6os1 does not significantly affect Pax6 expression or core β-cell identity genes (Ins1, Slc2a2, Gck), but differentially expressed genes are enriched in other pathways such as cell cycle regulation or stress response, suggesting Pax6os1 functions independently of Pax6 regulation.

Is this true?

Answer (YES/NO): NO